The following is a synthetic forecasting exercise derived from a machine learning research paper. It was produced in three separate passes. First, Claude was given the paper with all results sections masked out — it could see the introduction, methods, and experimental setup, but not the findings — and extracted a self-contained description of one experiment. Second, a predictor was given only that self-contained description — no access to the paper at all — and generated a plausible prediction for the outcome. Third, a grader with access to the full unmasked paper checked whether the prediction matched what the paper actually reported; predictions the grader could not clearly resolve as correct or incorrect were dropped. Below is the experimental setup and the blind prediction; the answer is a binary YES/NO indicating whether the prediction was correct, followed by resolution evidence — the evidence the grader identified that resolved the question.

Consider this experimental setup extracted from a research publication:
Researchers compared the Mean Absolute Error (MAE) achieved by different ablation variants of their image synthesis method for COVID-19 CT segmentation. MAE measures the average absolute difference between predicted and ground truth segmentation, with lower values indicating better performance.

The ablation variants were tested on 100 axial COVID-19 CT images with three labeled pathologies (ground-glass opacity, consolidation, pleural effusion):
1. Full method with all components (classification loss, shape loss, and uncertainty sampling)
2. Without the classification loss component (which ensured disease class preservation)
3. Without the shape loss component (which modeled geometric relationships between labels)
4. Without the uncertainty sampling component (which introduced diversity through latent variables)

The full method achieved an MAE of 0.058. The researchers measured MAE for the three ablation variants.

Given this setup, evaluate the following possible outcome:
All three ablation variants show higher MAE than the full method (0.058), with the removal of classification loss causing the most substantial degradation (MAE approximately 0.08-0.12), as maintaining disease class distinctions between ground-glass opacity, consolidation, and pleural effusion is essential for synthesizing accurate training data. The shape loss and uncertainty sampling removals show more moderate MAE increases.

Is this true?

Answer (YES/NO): NO